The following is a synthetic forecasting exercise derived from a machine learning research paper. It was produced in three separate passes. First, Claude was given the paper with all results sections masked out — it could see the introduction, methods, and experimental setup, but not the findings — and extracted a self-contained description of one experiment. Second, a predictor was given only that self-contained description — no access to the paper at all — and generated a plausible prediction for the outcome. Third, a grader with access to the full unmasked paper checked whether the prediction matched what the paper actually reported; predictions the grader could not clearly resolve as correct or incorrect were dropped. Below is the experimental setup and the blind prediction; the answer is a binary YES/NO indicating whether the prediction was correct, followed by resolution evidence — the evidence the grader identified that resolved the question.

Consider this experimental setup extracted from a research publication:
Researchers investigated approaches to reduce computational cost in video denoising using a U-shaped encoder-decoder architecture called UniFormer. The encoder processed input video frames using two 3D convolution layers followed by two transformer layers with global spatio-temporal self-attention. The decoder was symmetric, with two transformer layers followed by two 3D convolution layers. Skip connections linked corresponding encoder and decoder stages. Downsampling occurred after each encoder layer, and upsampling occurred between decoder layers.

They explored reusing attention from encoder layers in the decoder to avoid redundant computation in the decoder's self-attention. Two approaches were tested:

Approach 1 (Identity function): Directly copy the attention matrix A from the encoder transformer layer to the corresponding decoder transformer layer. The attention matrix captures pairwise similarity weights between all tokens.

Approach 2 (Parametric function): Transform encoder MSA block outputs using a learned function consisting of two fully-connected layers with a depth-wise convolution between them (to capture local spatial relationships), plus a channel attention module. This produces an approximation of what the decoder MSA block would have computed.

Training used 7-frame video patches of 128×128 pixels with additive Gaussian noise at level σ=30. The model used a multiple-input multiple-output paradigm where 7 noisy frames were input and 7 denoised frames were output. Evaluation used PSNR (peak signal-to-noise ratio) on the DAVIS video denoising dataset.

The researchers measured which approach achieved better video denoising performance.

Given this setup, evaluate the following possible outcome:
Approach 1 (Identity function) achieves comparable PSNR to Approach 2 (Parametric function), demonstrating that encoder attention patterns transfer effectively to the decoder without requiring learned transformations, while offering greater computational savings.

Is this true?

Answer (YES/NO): NO